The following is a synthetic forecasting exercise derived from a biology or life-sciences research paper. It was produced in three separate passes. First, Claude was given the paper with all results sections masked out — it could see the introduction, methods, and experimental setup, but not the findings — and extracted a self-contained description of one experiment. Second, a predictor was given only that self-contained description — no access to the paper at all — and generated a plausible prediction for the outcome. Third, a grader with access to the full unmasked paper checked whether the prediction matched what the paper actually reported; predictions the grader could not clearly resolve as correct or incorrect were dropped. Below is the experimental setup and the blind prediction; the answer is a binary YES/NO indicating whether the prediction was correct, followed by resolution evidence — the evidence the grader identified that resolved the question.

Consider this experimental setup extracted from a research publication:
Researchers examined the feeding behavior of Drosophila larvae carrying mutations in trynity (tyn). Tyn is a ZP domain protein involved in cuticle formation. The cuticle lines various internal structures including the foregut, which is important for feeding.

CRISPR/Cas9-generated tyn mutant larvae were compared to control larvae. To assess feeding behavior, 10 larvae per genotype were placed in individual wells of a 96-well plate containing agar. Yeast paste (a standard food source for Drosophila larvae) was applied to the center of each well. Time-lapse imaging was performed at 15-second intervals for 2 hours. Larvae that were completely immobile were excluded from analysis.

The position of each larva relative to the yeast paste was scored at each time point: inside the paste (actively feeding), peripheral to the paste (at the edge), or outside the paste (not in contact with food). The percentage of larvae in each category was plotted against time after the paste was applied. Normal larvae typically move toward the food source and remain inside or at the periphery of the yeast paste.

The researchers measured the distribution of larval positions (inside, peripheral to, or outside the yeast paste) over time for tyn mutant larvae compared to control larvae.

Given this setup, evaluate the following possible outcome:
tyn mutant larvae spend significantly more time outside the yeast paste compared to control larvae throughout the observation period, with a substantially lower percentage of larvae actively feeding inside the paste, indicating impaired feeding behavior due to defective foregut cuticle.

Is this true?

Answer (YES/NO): NO